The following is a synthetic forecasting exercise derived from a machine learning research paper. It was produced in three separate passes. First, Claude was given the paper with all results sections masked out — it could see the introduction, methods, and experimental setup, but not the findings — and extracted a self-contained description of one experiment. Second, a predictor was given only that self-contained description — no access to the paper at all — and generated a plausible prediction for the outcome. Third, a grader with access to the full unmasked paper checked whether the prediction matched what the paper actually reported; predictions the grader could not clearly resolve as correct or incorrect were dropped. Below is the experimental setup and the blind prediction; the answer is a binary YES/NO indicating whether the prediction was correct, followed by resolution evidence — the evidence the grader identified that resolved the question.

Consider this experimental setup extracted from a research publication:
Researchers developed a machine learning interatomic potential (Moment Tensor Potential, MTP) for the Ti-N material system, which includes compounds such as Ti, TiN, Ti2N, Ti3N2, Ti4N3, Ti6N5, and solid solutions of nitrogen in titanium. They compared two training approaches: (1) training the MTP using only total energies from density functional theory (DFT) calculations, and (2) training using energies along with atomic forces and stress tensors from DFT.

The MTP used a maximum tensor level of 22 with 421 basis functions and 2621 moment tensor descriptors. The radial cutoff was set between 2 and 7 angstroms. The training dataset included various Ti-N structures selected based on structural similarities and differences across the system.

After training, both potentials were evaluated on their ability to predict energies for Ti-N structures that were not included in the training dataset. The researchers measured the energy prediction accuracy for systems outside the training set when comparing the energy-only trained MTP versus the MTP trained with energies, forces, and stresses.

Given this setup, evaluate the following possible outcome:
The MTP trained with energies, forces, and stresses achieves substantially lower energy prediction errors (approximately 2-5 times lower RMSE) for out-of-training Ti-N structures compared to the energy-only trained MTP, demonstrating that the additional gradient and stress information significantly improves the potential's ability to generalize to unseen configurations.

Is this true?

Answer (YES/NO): YES